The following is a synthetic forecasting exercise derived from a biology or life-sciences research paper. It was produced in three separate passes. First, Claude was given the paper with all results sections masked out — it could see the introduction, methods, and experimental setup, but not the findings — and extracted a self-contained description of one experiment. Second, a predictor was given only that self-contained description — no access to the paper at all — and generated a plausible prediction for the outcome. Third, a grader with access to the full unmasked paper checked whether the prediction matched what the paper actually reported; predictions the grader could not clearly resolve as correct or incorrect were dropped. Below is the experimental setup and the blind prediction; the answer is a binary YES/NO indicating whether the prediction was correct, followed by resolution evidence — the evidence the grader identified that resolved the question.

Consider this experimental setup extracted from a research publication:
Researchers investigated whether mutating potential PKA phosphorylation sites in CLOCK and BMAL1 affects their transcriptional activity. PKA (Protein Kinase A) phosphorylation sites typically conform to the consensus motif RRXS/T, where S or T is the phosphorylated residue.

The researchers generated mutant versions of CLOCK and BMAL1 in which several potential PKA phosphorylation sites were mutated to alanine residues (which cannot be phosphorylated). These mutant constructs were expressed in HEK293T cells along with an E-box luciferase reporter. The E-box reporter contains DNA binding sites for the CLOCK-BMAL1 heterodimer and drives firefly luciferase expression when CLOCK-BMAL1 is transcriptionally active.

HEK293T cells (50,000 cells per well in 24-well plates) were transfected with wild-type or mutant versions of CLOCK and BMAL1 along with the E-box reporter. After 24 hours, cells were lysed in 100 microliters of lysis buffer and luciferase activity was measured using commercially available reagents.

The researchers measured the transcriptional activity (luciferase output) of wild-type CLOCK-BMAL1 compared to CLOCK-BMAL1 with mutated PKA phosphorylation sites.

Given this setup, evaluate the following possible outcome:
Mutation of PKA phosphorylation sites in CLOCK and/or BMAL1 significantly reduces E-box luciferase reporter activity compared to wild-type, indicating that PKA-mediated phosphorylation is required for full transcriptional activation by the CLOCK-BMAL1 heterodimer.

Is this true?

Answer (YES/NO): NO